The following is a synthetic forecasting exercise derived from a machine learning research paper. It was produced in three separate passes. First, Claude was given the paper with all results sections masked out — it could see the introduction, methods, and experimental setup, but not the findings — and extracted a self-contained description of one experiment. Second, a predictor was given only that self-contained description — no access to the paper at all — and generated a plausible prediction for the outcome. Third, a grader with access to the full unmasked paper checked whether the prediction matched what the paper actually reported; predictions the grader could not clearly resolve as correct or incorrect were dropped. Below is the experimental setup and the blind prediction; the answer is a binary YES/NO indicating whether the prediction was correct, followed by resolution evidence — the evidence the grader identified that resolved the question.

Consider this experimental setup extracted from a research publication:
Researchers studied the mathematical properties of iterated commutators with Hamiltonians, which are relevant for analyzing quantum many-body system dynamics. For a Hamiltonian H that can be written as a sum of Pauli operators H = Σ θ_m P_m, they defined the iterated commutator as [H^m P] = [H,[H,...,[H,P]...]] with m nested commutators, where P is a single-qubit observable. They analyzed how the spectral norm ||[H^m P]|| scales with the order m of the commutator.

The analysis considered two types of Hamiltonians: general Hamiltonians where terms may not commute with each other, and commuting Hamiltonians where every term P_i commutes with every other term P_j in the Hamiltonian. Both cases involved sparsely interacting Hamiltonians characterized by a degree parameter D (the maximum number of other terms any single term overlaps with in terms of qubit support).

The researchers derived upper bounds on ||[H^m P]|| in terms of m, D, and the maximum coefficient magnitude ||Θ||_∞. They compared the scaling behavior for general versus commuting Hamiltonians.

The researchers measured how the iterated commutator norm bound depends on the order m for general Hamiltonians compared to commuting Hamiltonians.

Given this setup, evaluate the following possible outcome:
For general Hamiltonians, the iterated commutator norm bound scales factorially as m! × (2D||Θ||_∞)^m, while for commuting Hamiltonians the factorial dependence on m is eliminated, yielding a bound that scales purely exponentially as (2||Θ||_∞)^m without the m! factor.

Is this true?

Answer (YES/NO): NO